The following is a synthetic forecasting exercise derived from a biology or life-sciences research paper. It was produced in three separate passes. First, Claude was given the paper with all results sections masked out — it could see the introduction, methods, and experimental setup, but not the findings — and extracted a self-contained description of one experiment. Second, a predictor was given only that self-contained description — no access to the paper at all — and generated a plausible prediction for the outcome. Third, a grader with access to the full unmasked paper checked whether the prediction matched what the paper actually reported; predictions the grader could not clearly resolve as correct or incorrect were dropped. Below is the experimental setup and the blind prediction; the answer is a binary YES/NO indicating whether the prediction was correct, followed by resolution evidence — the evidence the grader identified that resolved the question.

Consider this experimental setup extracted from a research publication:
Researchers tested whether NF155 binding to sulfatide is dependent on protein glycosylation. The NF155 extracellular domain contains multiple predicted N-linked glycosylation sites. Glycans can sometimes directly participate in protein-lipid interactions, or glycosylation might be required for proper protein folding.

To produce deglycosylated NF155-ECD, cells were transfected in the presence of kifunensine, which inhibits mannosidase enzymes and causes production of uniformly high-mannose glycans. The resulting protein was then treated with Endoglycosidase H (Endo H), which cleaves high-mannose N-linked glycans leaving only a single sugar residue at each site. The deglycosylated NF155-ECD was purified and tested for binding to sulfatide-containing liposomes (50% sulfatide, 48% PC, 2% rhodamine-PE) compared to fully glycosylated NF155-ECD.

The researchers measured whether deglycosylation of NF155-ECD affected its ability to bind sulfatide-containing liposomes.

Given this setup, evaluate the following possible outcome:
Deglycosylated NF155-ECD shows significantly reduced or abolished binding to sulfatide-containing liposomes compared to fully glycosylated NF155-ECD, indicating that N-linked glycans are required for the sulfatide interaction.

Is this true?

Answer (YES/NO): NO